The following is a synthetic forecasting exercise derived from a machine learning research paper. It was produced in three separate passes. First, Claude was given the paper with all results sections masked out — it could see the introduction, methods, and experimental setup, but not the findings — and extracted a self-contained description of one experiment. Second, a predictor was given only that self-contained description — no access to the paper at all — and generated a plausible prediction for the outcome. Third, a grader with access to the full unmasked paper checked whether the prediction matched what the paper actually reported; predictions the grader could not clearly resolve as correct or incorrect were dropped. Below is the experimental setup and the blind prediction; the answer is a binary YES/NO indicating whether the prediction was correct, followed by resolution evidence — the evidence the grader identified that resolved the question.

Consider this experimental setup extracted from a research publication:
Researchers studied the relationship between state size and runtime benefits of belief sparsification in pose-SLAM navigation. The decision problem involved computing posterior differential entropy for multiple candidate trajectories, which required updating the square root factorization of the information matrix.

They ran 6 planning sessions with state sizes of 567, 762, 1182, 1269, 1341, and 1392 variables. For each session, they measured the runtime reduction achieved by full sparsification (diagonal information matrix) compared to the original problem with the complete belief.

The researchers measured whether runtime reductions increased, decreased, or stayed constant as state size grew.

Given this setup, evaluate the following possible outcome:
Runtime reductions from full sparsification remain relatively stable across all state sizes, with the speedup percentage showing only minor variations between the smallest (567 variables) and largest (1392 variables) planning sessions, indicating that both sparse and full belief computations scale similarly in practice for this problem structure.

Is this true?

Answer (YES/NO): NO